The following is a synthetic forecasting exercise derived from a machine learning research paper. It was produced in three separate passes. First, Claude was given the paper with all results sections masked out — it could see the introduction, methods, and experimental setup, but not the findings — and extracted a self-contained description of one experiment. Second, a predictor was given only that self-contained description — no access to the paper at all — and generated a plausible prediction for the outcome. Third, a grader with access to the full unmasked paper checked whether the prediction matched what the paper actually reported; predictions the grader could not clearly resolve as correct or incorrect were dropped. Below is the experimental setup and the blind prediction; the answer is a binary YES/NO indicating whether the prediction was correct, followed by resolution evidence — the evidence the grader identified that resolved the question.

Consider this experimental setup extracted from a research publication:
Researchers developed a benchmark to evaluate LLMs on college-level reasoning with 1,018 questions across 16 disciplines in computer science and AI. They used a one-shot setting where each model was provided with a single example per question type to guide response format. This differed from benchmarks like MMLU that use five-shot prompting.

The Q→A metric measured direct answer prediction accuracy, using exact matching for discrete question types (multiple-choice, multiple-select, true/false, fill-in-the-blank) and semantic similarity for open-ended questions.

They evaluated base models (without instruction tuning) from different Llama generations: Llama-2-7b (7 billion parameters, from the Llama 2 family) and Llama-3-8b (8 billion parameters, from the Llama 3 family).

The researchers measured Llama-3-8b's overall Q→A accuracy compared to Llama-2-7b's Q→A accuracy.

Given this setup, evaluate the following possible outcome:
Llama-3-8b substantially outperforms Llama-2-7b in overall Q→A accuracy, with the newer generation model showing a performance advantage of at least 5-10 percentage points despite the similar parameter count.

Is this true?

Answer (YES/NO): YES